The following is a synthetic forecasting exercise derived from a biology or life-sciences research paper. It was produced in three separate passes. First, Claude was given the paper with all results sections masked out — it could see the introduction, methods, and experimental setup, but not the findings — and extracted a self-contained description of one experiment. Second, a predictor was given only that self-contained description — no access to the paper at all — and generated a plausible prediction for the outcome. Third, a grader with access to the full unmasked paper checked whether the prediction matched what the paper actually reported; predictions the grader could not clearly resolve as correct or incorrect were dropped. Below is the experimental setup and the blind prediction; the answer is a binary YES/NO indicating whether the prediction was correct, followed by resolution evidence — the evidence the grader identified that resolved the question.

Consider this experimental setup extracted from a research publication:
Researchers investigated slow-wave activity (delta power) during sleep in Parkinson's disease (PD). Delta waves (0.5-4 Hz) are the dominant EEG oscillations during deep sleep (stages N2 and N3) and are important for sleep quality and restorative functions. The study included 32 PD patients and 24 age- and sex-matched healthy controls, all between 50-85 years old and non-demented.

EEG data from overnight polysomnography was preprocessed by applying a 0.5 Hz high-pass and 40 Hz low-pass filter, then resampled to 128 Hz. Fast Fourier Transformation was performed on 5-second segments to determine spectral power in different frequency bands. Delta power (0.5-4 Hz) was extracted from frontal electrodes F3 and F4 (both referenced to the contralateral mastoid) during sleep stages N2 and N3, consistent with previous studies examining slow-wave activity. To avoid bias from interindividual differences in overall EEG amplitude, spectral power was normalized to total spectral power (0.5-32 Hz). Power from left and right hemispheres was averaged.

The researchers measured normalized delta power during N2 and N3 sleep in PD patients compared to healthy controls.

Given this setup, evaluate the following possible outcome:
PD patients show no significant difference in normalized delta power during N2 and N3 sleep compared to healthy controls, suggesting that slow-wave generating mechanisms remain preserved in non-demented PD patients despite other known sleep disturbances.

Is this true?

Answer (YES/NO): NO